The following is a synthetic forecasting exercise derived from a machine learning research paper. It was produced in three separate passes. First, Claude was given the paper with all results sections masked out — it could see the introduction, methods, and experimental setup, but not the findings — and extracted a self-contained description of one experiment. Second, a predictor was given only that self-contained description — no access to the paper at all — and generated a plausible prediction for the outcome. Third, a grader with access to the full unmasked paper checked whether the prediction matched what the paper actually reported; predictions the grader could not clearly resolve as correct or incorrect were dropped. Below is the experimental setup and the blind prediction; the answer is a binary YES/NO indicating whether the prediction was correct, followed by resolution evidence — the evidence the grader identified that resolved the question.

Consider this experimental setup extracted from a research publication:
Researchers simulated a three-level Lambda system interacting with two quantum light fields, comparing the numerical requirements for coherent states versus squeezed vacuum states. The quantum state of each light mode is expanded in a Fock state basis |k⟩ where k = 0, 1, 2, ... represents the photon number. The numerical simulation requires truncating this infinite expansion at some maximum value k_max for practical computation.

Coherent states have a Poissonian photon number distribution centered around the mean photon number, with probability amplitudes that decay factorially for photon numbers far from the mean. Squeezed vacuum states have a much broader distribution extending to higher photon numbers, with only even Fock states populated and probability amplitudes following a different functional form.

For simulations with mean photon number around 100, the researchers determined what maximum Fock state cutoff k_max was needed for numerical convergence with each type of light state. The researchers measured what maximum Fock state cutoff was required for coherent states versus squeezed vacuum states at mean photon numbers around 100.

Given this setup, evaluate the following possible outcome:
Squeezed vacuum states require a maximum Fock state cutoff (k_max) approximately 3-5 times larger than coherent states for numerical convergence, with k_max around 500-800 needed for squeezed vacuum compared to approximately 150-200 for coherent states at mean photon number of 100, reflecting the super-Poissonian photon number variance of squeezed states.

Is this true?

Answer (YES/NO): NO